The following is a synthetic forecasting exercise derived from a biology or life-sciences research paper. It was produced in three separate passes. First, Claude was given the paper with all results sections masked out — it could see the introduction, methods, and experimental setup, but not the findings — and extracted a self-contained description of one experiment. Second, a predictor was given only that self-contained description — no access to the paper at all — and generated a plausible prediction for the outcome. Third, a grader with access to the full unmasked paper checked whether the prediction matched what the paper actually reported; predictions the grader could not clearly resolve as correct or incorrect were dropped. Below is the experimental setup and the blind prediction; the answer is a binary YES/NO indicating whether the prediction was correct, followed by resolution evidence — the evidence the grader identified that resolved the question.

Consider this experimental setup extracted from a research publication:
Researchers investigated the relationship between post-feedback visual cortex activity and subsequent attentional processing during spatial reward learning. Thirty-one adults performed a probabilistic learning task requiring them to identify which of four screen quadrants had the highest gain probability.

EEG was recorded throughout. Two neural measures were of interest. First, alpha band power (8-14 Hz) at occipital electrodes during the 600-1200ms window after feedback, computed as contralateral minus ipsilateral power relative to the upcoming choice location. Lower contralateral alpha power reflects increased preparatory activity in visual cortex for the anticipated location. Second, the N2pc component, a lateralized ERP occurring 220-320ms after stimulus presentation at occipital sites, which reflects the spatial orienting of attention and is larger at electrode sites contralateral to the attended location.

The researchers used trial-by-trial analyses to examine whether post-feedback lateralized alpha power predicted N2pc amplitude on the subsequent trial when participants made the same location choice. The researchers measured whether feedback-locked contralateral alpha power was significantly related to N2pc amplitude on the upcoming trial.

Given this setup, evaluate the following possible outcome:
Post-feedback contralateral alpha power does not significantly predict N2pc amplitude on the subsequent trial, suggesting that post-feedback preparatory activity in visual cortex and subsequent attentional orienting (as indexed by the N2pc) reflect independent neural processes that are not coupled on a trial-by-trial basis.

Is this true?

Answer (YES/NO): NO